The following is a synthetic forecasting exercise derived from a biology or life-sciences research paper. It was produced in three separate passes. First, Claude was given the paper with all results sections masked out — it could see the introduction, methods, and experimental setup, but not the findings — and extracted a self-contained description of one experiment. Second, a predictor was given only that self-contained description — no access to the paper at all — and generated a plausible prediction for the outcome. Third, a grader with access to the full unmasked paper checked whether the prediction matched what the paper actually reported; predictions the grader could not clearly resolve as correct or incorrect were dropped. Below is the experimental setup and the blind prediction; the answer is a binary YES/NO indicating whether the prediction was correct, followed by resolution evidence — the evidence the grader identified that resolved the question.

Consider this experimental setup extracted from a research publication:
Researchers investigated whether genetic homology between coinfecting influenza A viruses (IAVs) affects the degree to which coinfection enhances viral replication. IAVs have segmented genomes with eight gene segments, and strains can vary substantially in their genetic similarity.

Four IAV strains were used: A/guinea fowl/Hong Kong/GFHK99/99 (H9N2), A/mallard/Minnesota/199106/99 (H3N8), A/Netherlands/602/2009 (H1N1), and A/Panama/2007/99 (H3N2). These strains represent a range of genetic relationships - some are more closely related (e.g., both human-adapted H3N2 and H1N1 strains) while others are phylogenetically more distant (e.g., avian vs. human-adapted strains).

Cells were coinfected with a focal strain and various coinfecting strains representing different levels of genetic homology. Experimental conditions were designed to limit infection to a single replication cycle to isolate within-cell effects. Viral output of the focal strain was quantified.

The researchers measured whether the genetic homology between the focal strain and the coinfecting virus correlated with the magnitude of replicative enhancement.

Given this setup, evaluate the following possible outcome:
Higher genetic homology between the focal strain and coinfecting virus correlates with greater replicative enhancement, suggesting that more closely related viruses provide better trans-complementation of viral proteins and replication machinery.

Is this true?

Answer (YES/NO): NO